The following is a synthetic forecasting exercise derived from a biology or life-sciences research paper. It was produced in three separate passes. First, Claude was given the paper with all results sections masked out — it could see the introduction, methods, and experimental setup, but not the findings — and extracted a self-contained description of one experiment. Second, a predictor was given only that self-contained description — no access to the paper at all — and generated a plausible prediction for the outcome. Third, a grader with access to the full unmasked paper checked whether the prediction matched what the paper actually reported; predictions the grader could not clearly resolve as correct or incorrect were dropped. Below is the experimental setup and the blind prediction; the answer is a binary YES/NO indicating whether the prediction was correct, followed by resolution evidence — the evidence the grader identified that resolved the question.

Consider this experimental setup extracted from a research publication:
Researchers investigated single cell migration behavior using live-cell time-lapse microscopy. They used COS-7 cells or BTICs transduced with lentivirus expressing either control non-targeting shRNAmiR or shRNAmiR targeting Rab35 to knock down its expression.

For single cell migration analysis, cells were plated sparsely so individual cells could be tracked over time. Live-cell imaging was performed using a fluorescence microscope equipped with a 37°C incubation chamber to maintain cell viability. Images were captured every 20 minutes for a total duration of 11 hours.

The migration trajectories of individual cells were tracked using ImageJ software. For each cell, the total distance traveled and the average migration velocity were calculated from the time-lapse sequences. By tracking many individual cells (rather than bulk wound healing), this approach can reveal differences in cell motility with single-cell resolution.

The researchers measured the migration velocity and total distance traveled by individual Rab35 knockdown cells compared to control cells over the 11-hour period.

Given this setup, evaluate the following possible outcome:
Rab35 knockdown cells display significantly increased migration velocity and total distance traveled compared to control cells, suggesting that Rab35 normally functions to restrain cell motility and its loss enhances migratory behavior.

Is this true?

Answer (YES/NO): YES